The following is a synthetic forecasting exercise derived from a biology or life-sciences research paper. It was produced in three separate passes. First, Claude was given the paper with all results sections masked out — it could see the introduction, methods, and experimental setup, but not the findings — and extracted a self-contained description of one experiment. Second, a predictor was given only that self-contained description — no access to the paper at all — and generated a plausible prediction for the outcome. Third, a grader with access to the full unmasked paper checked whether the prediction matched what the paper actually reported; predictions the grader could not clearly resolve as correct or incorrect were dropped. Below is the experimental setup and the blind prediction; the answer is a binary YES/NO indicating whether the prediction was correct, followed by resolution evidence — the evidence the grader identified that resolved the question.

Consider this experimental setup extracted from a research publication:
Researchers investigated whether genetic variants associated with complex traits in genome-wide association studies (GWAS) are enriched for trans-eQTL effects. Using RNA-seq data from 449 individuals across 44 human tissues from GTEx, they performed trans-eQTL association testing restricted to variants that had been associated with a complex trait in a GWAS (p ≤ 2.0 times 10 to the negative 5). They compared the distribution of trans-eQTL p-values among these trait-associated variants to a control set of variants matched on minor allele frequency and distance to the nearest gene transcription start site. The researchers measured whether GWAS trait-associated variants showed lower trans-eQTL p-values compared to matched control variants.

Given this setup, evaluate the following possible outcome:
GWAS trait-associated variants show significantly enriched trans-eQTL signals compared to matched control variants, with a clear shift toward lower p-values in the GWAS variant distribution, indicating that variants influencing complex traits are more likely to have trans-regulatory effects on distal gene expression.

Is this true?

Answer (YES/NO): YES